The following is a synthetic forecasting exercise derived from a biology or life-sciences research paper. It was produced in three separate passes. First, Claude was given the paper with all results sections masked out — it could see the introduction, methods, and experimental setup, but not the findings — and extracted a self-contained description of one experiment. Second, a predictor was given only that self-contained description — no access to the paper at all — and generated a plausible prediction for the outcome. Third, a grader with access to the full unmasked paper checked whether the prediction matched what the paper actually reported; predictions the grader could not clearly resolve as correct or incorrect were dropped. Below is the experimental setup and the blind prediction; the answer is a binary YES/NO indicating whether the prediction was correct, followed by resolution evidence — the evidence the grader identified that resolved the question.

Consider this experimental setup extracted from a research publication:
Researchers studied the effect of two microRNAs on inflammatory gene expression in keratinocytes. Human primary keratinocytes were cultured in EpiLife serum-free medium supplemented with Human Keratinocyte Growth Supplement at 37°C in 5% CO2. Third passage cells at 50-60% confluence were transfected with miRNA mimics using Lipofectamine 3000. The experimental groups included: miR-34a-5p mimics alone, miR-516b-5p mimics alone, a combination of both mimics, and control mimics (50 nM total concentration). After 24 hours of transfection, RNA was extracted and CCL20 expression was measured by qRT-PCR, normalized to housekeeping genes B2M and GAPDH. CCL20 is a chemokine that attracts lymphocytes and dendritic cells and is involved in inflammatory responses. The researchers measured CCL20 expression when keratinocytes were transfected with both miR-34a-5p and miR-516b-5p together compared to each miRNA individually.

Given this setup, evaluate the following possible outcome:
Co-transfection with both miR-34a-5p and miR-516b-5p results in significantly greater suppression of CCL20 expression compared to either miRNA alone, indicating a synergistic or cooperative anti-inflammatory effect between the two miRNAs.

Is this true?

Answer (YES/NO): NO